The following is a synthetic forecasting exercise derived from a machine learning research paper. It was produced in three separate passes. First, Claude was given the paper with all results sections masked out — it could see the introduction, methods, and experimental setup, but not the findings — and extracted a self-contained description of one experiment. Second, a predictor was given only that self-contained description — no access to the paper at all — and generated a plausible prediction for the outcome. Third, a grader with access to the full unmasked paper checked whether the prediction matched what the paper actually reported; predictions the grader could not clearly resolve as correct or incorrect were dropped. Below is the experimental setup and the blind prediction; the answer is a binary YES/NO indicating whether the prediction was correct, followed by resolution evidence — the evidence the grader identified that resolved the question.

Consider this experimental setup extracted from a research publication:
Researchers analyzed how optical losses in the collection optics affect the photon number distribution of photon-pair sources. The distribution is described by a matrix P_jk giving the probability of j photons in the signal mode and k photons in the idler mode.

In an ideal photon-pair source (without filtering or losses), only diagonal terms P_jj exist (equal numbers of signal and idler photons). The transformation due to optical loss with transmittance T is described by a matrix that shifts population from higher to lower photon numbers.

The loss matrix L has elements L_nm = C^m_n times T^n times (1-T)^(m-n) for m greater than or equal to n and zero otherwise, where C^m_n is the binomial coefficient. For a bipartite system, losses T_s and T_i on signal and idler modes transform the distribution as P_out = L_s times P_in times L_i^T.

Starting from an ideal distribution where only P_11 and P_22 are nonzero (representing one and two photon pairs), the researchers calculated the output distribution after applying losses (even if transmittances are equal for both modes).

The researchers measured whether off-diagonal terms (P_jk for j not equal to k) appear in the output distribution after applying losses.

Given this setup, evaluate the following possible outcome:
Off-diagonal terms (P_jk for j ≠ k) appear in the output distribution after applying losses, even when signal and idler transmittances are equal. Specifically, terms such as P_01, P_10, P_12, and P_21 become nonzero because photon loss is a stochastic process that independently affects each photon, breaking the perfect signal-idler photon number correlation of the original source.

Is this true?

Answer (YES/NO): YES